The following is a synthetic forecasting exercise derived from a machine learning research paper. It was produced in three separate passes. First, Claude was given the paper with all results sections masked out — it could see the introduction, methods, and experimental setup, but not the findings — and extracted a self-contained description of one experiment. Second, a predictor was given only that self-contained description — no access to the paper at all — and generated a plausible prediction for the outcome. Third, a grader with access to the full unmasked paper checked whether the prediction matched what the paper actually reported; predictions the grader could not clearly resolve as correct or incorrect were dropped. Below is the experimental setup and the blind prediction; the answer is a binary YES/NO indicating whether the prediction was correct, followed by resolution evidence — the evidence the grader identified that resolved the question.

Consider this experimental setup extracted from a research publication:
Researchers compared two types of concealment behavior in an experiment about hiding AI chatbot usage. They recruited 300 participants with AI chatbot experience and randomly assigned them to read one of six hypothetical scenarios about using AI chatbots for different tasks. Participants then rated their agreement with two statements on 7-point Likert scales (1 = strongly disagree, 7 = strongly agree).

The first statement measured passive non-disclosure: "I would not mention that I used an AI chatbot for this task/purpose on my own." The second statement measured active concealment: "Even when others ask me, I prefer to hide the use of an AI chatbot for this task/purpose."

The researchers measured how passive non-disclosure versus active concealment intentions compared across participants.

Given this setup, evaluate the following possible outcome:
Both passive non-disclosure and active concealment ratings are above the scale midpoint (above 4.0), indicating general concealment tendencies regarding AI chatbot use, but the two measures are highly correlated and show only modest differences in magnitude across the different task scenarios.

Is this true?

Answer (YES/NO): NO